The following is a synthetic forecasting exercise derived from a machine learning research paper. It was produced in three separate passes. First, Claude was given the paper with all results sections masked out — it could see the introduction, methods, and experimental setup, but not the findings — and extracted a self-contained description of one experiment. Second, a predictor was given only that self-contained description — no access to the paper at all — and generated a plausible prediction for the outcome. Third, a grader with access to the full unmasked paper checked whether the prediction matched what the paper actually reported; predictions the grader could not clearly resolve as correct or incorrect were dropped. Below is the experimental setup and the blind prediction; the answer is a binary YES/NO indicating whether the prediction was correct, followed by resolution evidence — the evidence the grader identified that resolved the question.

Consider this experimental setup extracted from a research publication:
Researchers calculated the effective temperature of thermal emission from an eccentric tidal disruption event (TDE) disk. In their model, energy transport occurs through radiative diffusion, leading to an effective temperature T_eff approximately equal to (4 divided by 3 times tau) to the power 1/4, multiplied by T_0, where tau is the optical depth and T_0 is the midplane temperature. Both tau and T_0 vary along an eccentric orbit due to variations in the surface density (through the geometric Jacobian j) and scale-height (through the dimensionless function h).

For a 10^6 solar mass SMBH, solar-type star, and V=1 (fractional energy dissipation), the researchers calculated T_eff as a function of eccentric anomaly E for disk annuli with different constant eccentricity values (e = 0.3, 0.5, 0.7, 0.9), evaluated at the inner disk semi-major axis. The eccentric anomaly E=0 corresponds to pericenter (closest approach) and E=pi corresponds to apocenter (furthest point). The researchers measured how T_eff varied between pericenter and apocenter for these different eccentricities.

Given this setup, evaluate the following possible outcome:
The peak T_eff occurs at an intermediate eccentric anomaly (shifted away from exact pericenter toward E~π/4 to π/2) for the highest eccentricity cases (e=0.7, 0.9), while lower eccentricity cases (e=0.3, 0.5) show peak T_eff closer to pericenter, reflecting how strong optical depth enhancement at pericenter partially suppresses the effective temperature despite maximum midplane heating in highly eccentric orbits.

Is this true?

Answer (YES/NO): NO